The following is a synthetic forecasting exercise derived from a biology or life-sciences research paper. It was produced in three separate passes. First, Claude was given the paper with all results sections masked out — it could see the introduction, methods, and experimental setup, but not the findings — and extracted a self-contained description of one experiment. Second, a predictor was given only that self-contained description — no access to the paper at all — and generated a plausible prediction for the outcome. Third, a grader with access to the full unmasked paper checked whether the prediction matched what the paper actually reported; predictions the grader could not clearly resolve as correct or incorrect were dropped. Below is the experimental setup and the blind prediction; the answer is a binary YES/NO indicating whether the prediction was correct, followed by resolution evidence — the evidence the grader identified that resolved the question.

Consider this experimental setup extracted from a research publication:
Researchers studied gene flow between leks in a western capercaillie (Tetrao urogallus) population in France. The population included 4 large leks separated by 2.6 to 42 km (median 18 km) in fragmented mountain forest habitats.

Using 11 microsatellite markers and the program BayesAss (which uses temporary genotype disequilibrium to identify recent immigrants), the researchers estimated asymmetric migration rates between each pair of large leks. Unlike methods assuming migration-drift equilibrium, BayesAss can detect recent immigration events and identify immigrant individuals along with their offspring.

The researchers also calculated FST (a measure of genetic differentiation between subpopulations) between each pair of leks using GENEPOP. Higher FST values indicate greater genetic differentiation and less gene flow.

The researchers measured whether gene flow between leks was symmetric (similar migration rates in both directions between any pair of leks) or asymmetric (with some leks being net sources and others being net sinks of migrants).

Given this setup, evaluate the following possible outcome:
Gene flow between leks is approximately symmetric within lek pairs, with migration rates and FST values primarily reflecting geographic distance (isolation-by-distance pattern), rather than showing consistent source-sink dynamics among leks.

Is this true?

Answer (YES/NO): NO